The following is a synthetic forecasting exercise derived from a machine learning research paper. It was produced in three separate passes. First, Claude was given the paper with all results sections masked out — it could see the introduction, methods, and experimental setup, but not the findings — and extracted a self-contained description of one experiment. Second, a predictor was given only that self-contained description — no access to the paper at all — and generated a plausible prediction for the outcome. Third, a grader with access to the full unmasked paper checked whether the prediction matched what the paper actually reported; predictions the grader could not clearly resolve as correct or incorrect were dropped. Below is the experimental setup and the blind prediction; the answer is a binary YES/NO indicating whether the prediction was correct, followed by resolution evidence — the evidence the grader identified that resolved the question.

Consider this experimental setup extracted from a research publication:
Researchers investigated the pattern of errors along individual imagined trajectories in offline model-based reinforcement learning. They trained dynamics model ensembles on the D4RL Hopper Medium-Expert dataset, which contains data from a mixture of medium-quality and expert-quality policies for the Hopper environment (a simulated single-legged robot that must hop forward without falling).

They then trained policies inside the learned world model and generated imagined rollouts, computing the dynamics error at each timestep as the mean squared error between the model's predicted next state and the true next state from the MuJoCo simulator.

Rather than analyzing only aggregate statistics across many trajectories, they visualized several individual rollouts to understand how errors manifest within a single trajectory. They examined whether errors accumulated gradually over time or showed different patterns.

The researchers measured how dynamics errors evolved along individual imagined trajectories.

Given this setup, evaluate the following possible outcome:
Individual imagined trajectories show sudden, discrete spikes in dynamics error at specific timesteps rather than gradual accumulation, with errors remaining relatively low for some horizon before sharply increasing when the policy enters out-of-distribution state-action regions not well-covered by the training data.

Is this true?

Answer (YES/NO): NO